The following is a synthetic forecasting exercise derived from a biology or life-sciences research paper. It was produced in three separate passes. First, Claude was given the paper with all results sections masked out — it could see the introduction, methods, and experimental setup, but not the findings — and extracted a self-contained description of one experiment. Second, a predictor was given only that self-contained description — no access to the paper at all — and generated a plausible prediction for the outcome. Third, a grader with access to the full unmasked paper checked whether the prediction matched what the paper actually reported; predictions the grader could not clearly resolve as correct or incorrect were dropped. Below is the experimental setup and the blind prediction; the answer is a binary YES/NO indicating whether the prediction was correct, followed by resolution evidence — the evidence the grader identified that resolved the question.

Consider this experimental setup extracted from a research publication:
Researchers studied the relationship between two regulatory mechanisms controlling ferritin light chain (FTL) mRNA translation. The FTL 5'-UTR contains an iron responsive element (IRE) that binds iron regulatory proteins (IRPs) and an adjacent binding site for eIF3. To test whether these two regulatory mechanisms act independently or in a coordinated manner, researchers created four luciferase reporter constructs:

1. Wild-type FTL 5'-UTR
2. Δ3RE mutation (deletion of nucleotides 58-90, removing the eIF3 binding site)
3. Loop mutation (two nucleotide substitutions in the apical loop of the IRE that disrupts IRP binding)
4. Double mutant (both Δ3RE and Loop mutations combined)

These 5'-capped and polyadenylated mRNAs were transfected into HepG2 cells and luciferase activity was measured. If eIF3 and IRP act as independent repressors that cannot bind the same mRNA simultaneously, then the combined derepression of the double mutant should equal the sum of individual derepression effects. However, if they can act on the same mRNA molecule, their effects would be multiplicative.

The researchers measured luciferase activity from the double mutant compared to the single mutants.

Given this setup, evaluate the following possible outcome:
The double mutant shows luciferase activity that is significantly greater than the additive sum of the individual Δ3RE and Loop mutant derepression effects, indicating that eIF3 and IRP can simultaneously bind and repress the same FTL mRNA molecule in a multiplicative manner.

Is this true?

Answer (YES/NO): YES